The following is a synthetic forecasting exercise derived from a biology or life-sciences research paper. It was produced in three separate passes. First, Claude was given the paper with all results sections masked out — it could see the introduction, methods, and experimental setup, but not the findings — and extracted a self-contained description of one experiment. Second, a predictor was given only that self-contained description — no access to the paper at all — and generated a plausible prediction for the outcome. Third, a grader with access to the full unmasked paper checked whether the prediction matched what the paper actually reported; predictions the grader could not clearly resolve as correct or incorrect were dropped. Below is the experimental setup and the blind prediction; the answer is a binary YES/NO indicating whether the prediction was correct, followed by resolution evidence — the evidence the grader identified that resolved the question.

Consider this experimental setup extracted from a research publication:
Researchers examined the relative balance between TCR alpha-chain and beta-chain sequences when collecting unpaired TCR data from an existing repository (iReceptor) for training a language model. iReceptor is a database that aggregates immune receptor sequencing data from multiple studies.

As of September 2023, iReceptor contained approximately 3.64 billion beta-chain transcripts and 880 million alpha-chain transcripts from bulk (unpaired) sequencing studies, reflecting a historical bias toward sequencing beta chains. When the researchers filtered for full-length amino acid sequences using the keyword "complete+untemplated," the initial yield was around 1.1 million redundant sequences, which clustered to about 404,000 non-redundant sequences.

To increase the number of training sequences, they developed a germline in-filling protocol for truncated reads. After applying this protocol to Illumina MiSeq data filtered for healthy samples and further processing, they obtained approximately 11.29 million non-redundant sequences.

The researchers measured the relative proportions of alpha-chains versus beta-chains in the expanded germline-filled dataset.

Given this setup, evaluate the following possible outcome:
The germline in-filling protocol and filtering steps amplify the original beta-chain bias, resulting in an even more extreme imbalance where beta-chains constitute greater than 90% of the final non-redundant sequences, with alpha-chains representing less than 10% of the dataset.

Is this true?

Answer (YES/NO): NO